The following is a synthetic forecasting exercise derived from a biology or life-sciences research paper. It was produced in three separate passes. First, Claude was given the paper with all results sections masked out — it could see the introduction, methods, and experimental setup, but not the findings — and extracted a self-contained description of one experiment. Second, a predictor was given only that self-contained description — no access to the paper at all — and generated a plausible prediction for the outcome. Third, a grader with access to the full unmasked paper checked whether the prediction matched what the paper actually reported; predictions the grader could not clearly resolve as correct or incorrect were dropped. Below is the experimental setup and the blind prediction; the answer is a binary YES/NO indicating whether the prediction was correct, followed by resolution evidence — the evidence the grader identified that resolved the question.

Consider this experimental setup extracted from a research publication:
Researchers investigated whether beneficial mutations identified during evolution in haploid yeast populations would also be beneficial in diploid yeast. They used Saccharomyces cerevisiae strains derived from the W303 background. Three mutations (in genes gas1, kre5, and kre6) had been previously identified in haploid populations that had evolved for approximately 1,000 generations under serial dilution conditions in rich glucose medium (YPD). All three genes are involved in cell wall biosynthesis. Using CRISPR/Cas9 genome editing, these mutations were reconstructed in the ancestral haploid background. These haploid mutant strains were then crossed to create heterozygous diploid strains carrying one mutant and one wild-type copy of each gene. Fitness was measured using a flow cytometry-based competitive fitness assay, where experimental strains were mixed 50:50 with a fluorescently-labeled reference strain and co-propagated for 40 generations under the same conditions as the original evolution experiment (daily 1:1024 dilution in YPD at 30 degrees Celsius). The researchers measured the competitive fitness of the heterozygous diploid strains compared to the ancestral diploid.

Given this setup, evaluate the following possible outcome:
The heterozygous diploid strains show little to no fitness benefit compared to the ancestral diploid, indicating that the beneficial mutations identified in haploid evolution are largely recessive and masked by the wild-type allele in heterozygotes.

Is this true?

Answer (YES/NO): NO